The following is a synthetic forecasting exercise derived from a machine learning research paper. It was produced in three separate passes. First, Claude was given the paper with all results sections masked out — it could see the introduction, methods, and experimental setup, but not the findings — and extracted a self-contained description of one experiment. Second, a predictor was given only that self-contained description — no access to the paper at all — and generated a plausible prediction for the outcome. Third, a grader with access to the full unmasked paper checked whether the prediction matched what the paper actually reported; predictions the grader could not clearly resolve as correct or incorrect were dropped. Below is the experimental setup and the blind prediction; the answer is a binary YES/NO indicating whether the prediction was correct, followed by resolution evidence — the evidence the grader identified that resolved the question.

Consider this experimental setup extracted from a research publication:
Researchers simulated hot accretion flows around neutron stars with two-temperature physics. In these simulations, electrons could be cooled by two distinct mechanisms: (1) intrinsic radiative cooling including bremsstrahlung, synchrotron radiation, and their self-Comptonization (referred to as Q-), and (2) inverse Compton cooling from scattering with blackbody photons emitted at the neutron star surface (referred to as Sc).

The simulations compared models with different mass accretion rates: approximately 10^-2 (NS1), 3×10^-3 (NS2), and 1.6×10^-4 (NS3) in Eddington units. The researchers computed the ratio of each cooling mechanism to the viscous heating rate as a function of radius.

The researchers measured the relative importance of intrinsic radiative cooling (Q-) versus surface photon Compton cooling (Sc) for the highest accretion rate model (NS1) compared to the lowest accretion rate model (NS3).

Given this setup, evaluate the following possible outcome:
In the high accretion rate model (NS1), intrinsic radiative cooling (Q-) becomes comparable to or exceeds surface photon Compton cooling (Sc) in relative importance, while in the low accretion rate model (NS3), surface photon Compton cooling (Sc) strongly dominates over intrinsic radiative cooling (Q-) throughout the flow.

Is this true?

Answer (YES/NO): NO